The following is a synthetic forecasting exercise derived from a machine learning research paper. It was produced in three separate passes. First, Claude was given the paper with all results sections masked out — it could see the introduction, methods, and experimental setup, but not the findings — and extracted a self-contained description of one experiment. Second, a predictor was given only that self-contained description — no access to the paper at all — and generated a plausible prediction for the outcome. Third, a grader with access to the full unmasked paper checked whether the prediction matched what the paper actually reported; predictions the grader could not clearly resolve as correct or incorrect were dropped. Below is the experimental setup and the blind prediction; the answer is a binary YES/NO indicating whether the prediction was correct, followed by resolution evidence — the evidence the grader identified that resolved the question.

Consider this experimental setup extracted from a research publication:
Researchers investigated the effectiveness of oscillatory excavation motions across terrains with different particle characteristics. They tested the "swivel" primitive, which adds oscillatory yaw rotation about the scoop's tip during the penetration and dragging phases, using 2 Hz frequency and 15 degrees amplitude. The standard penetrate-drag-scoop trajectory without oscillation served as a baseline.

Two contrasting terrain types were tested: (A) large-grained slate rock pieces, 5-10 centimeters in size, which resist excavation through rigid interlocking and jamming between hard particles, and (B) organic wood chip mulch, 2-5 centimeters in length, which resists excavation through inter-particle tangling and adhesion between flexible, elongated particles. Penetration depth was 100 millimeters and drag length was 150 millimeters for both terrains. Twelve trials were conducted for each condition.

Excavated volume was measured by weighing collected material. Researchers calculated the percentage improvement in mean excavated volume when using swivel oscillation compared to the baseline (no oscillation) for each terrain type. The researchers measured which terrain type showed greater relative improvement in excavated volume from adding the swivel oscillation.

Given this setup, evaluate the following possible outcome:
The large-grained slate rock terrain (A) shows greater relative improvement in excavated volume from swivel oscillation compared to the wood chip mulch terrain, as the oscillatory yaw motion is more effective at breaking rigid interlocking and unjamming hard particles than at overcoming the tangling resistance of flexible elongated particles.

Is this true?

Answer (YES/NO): YES